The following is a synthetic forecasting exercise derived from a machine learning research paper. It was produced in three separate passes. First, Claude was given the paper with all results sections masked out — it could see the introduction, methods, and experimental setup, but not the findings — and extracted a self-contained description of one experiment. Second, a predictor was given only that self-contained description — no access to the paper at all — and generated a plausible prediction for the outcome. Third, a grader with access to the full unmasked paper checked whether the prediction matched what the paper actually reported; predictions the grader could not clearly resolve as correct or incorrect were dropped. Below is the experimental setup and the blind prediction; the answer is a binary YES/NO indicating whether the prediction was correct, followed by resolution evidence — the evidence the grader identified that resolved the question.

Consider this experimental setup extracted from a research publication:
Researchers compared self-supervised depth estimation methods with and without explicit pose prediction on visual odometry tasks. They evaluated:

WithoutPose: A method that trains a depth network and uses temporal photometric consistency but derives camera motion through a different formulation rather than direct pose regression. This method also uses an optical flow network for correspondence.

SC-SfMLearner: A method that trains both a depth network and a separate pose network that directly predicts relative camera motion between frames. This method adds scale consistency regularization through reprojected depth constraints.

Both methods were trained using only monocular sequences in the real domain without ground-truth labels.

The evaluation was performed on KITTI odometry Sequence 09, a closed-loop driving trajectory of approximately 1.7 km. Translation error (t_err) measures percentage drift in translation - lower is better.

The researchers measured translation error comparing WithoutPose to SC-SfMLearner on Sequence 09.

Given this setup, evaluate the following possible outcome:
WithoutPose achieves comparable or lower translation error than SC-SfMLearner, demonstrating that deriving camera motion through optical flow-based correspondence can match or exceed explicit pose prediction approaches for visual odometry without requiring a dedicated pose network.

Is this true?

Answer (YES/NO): YES